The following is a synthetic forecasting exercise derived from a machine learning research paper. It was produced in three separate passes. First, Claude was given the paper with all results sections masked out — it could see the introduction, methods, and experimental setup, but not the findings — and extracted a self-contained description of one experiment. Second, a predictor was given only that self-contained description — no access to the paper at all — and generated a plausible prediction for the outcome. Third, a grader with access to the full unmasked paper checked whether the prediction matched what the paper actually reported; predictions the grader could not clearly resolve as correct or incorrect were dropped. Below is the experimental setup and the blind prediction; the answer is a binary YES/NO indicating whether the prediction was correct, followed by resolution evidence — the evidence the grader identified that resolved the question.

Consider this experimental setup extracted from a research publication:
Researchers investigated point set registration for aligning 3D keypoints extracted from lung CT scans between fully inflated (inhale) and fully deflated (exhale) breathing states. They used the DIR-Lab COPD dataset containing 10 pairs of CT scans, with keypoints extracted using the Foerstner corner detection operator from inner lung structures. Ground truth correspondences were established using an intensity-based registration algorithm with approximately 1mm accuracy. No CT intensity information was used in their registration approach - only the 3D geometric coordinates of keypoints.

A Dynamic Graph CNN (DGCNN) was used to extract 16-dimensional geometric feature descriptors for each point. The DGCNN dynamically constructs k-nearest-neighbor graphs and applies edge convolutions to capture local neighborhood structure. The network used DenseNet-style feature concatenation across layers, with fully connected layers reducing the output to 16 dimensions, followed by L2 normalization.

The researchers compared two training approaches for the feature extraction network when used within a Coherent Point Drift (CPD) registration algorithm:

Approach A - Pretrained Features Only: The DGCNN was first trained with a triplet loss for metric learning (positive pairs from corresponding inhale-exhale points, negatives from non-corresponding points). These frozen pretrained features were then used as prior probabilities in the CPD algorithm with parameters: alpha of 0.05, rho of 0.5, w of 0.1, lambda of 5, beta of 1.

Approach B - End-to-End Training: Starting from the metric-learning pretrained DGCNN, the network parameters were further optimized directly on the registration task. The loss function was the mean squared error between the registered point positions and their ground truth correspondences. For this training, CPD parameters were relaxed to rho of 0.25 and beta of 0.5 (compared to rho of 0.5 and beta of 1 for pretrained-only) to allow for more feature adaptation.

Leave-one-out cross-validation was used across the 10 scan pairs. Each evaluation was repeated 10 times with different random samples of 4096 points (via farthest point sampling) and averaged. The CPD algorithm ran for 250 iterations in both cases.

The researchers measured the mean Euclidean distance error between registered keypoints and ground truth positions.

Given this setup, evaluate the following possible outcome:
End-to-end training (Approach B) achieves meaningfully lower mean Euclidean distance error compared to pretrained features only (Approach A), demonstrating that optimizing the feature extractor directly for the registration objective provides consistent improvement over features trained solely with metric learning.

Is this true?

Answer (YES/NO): YES